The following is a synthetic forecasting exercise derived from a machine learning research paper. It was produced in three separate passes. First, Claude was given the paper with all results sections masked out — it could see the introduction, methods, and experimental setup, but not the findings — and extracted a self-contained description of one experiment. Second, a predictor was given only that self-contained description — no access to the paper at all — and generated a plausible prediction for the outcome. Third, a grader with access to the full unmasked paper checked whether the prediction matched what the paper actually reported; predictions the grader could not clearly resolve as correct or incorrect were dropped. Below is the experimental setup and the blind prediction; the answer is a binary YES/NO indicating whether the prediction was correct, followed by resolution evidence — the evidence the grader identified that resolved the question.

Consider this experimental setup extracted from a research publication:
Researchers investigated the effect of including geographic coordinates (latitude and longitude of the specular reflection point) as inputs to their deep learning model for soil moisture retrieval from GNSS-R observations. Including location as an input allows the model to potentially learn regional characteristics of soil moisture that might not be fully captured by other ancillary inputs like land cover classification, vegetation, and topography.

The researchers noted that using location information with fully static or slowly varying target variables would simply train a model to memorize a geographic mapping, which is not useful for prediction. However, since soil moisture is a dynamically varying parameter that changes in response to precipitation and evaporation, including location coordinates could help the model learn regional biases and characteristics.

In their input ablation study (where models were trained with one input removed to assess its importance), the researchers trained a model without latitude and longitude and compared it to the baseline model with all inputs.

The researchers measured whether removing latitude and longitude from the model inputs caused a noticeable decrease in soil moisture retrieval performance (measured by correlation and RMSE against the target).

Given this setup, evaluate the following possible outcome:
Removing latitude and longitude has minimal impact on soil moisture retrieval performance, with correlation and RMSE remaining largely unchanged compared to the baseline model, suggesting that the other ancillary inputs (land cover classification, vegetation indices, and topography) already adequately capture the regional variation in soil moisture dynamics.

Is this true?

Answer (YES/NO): NO